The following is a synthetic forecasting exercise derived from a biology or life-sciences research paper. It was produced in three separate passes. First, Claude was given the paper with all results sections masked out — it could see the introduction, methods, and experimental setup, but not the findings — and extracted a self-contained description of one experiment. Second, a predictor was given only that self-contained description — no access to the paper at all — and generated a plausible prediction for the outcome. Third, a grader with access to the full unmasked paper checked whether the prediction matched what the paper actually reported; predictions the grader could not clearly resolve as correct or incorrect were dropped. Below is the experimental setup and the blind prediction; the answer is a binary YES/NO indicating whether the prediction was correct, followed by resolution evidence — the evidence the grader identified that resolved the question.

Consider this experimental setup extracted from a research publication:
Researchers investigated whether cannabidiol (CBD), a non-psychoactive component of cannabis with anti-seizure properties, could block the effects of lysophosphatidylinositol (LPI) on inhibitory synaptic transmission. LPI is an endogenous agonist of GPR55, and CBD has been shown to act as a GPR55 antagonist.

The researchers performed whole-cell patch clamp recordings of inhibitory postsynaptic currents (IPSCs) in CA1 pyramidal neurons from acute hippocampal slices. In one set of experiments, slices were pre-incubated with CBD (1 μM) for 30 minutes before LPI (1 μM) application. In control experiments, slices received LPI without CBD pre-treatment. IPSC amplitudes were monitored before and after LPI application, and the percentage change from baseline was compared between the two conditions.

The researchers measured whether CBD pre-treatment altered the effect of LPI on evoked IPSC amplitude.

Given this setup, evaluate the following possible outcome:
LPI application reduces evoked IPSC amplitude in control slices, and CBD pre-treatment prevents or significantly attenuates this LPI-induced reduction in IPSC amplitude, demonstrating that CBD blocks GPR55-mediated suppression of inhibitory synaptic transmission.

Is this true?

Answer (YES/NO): YES